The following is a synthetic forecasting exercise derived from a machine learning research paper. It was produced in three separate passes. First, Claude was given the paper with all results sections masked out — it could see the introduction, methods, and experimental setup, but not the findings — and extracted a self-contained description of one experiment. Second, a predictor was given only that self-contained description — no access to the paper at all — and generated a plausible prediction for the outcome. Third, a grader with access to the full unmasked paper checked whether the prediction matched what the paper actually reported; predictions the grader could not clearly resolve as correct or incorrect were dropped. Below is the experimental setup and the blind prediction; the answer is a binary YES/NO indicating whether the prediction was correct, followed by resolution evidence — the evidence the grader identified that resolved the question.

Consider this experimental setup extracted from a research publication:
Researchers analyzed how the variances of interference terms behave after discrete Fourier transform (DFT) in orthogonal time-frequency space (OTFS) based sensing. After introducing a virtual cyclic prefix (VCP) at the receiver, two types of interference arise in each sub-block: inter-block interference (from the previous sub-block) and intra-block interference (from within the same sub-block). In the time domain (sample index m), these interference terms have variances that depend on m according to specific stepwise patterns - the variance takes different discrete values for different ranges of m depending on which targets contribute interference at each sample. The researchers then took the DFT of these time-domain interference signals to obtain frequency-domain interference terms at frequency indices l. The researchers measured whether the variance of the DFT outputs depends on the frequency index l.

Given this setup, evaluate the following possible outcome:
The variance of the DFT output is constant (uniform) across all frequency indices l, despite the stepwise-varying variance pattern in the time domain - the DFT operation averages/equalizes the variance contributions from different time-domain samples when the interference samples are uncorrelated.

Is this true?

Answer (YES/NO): YES